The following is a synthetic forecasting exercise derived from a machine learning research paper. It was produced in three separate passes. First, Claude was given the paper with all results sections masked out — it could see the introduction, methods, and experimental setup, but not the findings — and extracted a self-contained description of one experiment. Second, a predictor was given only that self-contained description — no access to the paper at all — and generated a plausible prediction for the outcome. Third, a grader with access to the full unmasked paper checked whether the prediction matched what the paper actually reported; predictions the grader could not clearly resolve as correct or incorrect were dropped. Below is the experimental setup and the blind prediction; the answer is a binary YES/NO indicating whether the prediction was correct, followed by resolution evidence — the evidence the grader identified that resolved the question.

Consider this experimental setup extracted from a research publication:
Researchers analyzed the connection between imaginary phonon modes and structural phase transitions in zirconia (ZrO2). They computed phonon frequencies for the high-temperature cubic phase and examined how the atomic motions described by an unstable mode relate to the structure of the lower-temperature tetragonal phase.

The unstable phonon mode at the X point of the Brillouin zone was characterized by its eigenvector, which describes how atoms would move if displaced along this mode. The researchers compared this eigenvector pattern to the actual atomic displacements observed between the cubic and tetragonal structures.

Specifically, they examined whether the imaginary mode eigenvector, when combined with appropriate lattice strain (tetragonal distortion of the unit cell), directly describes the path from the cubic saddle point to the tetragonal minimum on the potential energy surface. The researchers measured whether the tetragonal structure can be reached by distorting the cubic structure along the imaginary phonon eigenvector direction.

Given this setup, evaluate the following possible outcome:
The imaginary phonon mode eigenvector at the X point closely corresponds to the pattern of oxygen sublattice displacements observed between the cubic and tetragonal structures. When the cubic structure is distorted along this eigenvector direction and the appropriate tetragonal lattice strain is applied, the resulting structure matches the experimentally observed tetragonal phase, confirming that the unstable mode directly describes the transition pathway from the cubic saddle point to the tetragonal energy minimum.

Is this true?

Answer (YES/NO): YES